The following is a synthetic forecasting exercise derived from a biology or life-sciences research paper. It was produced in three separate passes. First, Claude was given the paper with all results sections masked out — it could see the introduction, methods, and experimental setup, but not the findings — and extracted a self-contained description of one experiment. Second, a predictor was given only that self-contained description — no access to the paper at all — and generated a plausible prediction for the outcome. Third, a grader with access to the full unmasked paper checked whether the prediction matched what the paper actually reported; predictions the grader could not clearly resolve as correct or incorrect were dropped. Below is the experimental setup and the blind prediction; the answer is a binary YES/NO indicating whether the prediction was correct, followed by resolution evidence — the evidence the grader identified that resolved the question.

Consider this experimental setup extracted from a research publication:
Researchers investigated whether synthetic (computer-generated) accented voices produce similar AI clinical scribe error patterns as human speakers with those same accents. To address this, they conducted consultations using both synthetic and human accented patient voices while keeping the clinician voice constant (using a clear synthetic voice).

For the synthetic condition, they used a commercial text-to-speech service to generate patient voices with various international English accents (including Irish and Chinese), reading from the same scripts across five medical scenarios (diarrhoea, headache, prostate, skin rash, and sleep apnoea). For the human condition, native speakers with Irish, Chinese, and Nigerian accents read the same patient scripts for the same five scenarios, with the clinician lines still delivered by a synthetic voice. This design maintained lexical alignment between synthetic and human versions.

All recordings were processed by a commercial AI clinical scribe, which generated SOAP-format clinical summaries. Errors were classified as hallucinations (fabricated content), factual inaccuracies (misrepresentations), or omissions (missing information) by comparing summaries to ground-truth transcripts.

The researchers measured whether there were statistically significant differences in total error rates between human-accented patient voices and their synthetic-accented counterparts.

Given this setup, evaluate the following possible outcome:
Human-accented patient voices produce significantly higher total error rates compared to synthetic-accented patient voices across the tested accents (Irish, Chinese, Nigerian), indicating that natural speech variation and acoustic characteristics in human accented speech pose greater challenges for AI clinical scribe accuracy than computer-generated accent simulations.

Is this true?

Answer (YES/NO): NO